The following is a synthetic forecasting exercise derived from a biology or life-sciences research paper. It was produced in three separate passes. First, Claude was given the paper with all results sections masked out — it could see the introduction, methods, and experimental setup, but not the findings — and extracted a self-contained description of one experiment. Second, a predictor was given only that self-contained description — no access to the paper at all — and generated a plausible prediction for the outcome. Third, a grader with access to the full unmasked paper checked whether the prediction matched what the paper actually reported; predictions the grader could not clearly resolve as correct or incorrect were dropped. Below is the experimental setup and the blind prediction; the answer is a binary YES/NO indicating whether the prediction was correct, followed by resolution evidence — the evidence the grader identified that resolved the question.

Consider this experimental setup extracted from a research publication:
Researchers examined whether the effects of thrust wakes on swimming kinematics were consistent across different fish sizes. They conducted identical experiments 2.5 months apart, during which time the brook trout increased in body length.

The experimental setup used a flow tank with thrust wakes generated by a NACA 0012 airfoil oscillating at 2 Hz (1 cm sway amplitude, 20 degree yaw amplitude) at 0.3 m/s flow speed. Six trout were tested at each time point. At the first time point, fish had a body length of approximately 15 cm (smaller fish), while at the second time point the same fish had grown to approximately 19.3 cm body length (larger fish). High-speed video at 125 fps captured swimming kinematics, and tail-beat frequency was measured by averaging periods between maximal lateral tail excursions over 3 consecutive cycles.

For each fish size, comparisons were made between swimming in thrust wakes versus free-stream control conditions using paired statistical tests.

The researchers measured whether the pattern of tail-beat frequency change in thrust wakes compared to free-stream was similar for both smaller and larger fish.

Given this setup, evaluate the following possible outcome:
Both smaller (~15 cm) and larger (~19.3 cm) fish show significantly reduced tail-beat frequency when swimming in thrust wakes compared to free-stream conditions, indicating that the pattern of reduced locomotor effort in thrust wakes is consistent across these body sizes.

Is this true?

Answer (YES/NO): YES